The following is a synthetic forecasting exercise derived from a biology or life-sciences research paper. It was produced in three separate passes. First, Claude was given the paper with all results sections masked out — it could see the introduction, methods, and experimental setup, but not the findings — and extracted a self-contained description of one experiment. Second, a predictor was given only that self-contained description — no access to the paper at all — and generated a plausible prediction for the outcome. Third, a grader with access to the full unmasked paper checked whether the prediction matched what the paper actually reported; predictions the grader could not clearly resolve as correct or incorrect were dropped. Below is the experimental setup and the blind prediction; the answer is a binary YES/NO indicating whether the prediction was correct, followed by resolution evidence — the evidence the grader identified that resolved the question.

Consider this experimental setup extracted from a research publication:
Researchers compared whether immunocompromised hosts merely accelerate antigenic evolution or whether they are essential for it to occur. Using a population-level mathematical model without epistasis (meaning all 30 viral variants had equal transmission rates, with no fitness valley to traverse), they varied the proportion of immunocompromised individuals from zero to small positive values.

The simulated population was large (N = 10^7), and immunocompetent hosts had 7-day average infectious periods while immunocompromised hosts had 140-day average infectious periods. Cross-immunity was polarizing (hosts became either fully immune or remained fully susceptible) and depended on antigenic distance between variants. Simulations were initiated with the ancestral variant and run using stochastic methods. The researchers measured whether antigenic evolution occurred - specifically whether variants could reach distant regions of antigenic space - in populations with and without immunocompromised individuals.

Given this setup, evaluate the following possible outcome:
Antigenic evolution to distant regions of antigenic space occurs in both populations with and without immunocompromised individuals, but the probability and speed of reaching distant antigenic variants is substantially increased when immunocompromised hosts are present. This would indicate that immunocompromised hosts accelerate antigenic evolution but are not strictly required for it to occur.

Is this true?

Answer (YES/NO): NO